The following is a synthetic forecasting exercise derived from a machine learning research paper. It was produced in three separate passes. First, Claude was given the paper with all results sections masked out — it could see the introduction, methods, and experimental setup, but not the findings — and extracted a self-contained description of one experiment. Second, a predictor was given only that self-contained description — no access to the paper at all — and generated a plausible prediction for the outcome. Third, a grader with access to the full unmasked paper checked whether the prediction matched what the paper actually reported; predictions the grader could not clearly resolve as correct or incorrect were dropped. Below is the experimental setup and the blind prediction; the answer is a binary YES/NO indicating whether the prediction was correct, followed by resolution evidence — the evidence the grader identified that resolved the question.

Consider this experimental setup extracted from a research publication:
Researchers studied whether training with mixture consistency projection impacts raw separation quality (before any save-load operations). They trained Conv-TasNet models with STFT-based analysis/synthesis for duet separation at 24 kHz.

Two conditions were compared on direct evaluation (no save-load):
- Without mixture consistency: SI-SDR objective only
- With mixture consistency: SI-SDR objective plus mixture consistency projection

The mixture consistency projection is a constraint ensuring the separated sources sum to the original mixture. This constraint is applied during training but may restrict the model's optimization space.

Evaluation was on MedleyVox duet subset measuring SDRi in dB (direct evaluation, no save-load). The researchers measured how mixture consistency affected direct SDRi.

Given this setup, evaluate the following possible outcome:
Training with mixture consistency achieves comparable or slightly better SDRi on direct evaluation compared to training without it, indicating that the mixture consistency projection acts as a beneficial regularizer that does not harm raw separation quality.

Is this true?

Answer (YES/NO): NO